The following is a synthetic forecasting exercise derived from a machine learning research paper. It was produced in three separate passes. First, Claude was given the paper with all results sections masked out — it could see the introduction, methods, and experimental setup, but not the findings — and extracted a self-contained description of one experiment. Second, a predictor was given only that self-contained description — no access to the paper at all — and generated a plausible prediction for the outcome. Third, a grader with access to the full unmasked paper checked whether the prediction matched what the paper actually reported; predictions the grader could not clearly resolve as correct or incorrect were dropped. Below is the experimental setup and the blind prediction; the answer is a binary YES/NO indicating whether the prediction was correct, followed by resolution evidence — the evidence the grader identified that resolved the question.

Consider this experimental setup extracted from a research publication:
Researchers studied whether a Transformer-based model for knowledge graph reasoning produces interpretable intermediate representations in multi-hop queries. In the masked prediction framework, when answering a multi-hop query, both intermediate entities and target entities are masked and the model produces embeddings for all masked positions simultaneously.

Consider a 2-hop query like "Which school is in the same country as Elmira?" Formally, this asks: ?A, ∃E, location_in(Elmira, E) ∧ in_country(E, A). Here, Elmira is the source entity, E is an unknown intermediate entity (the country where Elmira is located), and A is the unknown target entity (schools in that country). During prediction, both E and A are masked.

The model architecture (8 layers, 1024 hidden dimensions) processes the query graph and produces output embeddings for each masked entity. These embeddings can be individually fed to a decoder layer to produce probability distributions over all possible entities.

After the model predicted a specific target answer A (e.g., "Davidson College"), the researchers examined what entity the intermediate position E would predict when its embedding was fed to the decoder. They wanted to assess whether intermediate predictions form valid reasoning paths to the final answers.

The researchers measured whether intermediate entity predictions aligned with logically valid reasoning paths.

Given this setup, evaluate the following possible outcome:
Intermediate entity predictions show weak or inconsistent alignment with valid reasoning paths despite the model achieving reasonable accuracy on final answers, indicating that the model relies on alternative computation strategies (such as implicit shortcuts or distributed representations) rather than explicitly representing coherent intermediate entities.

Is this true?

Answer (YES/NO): NO